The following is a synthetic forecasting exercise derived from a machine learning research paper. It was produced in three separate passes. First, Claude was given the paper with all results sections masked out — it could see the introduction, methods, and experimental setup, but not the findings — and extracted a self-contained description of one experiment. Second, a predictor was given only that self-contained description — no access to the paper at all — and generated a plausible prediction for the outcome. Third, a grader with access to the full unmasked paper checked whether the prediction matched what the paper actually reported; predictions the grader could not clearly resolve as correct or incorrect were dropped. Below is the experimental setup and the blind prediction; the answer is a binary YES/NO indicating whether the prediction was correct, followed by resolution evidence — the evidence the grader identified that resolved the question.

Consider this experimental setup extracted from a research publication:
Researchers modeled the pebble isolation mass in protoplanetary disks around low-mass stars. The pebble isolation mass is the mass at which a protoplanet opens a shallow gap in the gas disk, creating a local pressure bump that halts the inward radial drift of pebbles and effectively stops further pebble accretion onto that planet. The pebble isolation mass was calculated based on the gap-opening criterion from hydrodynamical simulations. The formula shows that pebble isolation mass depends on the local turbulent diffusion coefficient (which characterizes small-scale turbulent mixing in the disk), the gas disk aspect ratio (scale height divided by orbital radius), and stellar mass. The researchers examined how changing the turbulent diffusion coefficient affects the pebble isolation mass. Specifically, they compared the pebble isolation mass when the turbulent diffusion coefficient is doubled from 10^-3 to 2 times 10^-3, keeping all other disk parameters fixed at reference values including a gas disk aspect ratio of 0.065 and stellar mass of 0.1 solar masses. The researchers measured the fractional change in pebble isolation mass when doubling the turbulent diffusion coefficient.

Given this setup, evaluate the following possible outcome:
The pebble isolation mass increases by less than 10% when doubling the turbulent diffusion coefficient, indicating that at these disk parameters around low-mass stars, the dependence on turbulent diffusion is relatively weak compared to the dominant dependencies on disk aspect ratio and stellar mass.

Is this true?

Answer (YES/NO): NO